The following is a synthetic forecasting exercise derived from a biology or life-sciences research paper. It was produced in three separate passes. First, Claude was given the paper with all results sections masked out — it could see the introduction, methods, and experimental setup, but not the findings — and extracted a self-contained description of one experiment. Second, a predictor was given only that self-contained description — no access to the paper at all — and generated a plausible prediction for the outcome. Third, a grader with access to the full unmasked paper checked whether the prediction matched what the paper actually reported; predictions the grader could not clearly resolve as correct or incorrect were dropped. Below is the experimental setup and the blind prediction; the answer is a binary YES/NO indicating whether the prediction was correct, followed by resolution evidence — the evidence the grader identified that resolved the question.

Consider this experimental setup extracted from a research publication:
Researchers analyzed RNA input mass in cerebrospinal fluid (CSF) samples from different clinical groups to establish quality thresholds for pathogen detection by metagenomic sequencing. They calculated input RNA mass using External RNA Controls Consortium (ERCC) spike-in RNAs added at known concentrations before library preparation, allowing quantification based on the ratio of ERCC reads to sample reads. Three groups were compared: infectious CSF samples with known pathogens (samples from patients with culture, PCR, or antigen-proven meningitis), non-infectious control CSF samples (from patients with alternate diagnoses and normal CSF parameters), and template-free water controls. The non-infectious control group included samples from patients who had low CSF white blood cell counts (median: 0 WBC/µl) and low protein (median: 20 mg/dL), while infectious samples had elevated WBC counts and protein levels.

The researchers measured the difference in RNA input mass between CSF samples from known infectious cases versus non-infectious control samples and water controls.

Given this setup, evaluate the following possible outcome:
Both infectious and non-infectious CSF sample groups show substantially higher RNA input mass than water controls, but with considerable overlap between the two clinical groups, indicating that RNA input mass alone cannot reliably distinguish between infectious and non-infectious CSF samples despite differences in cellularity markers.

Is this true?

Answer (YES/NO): NO